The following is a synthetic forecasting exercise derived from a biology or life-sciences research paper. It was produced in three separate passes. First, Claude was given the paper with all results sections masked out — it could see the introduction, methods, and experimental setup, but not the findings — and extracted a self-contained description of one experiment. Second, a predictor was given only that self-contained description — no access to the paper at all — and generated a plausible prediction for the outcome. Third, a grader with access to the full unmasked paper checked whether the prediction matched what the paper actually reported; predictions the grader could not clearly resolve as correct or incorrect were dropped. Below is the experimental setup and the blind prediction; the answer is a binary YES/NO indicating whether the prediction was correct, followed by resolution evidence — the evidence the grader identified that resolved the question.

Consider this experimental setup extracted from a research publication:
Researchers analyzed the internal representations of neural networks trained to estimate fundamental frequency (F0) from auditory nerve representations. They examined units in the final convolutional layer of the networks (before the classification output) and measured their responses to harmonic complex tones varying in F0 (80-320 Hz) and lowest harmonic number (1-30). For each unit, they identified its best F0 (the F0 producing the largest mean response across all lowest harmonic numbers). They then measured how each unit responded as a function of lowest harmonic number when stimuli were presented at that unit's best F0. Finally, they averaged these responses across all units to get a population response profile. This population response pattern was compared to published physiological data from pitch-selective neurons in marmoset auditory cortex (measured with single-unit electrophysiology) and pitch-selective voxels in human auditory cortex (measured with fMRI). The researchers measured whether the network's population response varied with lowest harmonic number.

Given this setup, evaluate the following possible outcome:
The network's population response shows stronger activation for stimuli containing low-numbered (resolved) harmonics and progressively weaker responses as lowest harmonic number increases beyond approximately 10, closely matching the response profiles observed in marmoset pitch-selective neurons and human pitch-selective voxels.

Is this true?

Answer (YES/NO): YES